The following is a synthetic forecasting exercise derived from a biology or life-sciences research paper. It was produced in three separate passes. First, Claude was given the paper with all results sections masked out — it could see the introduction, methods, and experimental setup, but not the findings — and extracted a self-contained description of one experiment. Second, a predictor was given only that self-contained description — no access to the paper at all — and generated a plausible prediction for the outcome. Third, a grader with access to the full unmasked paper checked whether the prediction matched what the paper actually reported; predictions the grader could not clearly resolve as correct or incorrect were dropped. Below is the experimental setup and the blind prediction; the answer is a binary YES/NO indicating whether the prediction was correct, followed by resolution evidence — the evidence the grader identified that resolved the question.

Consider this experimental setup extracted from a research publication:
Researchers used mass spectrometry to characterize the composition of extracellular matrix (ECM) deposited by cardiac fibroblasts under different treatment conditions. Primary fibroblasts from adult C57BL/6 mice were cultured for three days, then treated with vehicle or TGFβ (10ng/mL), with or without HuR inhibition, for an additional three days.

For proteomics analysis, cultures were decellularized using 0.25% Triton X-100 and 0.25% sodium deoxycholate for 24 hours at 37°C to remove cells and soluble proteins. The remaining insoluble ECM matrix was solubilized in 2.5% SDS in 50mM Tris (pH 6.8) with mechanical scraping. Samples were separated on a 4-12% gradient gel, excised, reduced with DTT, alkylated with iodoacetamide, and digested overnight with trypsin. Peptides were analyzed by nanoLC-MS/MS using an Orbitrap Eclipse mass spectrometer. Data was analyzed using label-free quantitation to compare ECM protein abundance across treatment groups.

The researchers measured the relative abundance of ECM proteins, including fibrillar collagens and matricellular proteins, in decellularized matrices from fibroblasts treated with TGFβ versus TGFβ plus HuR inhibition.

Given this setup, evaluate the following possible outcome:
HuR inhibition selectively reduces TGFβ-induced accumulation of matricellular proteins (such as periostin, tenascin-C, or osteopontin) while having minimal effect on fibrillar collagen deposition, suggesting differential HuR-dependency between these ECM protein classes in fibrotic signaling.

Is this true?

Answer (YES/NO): NO